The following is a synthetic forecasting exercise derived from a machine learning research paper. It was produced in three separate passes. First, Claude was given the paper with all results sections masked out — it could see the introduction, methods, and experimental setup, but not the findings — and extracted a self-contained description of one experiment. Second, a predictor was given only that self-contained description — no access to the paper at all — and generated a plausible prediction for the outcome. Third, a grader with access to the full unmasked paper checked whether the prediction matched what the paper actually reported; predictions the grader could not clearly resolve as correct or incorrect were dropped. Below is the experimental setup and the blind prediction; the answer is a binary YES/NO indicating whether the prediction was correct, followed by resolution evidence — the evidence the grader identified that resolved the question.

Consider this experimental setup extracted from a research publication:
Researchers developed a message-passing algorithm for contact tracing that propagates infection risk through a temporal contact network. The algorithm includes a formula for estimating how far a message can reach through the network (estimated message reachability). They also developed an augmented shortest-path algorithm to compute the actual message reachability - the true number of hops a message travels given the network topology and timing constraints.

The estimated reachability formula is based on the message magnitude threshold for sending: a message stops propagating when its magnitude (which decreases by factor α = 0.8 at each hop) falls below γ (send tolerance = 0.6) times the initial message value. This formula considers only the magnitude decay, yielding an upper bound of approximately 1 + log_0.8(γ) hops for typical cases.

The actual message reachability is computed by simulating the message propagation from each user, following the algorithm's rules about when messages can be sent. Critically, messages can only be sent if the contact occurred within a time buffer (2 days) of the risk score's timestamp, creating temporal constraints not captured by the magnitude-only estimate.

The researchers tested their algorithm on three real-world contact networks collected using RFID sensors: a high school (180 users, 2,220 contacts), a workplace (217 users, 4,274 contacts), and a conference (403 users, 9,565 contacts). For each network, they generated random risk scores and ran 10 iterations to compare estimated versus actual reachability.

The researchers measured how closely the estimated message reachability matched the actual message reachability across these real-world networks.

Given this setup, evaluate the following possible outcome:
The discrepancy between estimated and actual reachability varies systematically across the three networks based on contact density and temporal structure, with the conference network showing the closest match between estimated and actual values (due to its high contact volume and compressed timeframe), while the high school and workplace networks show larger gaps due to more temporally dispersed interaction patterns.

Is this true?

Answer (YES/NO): NO